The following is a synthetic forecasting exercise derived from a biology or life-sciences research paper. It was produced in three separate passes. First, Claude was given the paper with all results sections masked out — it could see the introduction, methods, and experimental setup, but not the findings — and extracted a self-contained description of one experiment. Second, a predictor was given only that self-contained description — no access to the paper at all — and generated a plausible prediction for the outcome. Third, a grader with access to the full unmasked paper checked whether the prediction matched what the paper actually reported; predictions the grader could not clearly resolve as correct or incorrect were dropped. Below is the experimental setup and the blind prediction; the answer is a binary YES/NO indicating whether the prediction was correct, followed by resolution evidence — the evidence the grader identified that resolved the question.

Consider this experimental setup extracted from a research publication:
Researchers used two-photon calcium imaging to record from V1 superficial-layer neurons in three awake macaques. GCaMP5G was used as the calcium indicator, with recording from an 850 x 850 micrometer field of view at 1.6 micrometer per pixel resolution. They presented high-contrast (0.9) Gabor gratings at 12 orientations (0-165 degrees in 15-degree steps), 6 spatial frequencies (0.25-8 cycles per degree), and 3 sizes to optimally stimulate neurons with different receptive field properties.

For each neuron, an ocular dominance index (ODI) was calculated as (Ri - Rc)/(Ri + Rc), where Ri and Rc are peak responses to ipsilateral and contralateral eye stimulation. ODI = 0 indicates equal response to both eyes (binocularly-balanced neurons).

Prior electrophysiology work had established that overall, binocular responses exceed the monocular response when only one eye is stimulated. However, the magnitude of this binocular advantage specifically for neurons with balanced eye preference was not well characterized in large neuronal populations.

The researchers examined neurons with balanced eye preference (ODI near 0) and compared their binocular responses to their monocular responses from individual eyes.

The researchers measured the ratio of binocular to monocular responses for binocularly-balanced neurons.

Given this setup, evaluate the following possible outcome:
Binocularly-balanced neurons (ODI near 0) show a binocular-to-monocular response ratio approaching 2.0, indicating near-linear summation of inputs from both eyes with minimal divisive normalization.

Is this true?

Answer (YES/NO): NO